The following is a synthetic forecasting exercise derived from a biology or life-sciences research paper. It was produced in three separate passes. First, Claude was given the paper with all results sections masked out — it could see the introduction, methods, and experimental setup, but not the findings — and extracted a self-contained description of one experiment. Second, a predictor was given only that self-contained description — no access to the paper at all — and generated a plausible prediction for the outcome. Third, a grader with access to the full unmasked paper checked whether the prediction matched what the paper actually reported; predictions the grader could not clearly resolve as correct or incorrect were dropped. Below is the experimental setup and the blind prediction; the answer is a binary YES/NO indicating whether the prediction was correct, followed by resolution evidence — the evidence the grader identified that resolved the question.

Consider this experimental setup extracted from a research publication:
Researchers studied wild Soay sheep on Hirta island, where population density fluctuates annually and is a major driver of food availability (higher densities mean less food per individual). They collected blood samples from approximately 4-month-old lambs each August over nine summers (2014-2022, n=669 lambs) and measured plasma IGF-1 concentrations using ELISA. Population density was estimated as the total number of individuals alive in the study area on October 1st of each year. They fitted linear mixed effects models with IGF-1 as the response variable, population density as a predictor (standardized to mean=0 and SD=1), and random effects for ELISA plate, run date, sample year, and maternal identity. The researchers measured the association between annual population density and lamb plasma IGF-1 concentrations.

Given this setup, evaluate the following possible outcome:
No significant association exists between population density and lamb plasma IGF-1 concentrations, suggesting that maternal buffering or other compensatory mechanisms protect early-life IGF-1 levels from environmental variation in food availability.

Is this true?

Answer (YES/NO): NO